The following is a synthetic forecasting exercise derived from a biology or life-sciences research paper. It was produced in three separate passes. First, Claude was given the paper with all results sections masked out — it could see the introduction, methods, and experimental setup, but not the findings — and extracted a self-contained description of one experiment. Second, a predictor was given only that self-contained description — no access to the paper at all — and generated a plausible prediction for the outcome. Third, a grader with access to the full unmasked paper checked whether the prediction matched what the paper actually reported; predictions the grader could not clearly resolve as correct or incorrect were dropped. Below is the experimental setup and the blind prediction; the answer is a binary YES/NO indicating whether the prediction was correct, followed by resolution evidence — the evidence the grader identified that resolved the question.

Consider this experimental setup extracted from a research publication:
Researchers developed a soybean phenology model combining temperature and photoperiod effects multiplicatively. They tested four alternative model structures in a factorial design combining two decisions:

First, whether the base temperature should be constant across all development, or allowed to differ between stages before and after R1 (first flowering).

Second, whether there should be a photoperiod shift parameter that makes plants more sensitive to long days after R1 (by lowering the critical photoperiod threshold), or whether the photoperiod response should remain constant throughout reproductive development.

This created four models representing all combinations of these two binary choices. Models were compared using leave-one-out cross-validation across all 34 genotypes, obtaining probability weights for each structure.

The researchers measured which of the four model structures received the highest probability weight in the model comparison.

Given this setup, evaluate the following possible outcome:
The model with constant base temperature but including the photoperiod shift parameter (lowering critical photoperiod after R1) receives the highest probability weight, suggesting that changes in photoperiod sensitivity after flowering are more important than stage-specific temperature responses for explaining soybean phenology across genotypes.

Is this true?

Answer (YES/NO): NO